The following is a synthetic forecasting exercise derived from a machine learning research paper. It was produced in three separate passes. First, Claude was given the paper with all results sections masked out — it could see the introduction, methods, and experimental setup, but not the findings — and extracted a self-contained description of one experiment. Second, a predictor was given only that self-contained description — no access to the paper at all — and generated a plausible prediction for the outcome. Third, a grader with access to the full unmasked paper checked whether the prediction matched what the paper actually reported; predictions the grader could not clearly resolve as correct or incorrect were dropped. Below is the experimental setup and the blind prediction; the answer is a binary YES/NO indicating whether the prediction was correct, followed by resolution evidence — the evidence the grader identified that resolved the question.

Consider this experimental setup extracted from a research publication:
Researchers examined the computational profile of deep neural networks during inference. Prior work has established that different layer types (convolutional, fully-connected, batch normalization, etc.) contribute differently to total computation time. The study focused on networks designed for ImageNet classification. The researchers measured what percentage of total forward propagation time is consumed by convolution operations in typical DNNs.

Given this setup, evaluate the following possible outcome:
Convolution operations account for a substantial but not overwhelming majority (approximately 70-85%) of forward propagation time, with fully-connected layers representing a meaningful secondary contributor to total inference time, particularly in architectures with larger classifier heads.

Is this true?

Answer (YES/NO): NO